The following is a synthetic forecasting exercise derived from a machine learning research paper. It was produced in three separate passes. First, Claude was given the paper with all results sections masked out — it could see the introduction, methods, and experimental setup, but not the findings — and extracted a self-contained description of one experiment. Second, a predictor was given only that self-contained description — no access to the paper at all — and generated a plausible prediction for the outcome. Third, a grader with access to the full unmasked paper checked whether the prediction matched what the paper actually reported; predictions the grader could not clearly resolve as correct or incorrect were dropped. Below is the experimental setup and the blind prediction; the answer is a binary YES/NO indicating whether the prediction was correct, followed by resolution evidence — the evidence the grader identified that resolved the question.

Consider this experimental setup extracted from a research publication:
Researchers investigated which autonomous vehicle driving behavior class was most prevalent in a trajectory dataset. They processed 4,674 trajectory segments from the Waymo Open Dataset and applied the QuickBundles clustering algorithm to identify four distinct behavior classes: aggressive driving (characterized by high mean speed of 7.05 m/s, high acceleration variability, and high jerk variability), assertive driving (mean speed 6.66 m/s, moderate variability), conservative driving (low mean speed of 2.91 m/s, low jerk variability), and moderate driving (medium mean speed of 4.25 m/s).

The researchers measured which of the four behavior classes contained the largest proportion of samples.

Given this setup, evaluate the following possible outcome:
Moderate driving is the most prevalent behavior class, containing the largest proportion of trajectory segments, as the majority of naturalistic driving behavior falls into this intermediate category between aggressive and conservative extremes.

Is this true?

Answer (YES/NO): NO